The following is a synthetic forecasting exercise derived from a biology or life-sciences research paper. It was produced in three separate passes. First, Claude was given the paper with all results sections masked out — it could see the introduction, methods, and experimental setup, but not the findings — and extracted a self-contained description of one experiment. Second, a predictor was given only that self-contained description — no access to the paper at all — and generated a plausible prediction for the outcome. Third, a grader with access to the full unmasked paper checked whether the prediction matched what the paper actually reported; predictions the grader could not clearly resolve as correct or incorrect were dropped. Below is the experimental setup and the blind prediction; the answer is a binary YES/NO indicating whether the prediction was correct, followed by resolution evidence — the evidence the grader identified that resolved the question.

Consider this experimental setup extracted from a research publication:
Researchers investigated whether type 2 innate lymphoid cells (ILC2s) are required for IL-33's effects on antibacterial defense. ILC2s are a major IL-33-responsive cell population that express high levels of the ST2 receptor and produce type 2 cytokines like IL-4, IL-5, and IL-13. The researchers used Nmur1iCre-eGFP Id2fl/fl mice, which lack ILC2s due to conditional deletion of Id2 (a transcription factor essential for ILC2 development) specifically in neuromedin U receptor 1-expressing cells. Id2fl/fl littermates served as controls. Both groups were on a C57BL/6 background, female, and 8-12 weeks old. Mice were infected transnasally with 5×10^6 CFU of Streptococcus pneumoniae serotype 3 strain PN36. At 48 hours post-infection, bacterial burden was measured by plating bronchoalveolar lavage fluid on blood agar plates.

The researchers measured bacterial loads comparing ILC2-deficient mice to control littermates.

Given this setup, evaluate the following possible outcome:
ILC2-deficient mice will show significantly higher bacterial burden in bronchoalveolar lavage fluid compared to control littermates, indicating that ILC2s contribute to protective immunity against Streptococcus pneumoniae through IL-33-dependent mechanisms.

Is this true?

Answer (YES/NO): NO